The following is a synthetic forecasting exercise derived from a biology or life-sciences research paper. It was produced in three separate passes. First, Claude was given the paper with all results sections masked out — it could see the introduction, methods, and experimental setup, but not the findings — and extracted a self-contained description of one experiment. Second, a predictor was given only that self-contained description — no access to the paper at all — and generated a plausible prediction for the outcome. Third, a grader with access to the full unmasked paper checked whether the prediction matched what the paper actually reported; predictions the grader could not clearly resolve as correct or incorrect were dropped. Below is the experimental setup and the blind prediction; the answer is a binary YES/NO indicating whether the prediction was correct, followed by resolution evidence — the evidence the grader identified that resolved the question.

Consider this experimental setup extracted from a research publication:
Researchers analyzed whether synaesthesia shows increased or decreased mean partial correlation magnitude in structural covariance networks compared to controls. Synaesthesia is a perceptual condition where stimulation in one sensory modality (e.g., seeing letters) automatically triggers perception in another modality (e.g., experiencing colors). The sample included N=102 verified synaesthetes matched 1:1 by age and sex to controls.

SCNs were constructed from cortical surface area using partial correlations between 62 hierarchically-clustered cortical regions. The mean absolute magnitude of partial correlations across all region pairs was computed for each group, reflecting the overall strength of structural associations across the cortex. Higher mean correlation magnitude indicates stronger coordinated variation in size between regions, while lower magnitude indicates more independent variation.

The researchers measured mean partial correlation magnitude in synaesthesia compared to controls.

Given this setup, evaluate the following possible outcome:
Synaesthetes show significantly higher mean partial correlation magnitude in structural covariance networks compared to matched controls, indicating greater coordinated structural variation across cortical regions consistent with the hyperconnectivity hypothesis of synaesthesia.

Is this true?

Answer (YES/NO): YES